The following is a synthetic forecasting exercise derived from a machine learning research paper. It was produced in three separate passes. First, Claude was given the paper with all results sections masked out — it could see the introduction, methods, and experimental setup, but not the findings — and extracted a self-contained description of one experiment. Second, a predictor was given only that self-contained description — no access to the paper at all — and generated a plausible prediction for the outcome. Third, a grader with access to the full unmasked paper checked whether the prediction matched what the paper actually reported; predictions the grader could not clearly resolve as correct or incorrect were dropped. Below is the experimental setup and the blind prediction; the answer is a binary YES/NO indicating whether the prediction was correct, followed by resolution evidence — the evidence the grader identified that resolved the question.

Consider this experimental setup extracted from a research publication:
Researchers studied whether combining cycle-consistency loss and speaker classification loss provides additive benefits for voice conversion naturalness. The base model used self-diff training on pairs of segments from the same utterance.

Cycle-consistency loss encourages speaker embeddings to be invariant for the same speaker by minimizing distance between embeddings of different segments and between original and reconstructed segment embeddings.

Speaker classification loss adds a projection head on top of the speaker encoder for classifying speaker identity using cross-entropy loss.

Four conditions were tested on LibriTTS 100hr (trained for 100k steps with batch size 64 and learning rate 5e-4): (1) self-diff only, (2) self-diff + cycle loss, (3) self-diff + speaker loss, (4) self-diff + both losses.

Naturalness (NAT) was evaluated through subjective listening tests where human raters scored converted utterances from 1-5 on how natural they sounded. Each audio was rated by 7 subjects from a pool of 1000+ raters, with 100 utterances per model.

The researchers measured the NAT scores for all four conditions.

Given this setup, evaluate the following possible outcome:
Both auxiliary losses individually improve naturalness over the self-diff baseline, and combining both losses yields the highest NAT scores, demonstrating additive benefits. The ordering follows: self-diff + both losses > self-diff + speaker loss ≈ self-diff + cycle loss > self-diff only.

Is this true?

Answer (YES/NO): NO